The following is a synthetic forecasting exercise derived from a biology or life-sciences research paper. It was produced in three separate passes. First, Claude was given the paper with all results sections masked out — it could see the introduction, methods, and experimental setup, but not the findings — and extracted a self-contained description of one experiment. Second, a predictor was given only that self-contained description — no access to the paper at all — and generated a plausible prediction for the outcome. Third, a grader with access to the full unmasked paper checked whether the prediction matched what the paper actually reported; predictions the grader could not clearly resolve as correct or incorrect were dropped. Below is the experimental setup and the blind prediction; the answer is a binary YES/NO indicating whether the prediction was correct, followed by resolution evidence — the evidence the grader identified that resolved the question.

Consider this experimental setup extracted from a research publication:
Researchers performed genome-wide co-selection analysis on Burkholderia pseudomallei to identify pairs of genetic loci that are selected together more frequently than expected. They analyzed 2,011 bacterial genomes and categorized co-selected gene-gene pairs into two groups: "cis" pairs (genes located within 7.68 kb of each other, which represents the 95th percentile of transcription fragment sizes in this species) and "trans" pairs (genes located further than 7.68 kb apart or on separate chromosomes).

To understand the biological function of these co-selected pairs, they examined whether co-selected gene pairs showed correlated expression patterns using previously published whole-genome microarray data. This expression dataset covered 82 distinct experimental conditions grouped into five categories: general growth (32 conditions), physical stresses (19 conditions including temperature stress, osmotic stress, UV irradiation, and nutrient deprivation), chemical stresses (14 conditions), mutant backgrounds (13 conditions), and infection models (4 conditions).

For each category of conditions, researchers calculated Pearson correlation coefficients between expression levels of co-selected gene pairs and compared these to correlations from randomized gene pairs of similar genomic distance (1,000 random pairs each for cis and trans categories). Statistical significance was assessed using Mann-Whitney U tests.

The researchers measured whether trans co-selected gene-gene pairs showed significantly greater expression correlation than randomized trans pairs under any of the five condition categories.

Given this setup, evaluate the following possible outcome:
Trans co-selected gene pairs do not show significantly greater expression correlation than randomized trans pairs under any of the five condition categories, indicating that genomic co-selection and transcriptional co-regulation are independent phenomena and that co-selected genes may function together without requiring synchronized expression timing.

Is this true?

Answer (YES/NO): NO